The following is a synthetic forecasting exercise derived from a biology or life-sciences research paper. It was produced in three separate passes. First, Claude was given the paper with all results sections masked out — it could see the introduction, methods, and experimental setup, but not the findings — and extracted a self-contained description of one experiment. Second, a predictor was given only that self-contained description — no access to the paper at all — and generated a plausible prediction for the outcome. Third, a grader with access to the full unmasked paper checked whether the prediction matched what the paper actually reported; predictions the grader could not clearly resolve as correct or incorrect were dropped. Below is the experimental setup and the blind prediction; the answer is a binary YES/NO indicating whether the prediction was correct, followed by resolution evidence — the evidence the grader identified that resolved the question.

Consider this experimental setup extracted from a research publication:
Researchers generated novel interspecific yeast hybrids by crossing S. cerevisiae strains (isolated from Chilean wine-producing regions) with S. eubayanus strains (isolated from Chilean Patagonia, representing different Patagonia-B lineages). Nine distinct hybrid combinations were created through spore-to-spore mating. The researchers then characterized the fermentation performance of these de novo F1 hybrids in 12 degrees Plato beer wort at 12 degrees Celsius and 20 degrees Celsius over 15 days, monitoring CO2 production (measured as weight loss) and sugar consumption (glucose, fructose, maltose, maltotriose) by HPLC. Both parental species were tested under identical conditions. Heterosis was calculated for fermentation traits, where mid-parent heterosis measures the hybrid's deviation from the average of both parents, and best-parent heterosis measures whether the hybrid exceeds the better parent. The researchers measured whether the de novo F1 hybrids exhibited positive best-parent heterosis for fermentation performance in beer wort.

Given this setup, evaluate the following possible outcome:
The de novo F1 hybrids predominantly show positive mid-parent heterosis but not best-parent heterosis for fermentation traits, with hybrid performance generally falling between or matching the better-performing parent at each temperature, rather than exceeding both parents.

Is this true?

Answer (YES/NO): NO